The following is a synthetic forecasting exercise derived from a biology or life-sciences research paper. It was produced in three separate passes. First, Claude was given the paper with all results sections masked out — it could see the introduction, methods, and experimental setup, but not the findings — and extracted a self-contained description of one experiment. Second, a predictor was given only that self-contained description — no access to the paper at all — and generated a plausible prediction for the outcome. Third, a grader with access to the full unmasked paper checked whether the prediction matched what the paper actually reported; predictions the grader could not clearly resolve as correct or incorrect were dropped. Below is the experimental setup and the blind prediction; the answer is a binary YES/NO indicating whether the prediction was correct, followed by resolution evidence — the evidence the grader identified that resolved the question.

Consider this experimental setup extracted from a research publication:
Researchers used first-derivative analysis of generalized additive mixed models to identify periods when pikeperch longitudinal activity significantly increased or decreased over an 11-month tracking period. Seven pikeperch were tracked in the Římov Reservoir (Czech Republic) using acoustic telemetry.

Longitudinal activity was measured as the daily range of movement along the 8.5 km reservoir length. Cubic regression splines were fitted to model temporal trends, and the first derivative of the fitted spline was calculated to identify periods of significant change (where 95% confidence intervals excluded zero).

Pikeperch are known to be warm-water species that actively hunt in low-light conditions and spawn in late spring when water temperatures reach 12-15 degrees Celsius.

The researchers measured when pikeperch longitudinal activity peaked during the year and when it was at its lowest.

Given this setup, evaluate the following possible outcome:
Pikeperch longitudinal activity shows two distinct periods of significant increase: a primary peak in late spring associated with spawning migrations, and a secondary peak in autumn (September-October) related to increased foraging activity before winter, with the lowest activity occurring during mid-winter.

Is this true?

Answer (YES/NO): NO